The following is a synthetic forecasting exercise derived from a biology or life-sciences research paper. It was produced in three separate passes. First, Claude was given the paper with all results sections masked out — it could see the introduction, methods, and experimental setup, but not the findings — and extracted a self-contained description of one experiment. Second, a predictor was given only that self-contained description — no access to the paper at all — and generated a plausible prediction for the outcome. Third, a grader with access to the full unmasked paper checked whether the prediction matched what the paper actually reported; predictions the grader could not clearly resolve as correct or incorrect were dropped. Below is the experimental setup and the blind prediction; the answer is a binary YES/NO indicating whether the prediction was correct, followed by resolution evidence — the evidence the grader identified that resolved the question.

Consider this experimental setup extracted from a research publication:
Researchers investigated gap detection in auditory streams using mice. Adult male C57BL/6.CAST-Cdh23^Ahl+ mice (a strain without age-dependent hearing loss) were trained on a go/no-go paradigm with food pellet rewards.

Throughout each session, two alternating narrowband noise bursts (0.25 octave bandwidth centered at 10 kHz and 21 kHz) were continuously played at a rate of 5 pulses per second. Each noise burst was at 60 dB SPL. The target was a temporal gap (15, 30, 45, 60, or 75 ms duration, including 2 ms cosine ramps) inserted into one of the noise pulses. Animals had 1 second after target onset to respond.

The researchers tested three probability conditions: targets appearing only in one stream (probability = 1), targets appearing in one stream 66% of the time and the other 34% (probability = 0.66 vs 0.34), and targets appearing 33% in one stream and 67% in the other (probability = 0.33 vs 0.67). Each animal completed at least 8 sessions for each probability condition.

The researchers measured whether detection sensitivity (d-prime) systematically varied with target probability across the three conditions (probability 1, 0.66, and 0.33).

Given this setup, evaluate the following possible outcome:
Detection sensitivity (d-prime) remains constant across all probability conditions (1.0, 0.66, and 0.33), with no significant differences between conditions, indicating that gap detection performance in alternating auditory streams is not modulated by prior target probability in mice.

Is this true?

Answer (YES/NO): NO